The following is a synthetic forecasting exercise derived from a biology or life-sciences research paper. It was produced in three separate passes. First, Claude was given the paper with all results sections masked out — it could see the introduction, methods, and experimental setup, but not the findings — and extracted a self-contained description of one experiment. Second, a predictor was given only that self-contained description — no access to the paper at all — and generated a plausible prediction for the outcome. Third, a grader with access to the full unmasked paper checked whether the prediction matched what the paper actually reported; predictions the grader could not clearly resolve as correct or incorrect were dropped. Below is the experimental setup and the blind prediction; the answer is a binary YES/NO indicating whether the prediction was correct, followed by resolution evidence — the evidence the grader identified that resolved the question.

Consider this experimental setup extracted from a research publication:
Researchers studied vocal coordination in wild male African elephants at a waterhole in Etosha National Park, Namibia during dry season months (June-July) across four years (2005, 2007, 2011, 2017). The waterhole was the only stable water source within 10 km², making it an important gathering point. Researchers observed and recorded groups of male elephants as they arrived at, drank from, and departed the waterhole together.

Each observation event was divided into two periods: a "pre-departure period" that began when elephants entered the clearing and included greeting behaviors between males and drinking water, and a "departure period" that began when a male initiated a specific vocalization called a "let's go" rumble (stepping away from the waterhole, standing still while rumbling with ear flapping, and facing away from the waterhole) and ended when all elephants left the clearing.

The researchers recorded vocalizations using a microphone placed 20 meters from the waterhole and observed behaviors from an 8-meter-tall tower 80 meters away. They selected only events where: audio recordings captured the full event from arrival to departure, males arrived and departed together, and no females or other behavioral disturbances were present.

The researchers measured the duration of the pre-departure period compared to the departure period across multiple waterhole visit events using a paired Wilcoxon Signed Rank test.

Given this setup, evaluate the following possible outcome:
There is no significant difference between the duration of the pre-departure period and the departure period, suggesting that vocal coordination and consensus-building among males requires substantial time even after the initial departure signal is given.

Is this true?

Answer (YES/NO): YES